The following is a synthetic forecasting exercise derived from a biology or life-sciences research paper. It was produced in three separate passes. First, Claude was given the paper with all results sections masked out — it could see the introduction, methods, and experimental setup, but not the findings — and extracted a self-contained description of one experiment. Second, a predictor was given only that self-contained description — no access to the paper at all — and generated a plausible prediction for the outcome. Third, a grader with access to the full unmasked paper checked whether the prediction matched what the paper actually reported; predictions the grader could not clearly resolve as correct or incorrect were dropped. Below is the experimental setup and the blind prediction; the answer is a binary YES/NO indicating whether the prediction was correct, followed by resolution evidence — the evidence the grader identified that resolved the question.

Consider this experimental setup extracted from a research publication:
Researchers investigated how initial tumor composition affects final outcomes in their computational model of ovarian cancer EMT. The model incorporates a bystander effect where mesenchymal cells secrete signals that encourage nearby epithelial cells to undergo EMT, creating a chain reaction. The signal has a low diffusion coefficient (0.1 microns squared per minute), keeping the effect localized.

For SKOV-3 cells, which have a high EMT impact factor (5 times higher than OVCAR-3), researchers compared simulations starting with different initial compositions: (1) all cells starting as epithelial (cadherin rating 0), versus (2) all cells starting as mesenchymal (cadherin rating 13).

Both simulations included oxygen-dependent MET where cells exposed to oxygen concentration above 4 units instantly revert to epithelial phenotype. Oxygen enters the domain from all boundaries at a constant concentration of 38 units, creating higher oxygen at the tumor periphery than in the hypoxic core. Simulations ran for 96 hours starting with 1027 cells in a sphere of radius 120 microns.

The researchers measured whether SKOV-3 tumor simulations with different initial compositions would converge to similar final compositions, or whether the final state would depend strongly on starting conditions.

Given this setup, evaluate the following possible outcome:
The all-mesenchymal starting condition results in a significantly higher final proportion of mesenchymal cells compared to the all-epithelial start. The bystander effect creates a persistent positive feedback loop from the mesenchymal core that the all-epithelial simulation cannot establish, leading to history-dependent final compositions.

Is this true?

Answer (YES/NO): NO